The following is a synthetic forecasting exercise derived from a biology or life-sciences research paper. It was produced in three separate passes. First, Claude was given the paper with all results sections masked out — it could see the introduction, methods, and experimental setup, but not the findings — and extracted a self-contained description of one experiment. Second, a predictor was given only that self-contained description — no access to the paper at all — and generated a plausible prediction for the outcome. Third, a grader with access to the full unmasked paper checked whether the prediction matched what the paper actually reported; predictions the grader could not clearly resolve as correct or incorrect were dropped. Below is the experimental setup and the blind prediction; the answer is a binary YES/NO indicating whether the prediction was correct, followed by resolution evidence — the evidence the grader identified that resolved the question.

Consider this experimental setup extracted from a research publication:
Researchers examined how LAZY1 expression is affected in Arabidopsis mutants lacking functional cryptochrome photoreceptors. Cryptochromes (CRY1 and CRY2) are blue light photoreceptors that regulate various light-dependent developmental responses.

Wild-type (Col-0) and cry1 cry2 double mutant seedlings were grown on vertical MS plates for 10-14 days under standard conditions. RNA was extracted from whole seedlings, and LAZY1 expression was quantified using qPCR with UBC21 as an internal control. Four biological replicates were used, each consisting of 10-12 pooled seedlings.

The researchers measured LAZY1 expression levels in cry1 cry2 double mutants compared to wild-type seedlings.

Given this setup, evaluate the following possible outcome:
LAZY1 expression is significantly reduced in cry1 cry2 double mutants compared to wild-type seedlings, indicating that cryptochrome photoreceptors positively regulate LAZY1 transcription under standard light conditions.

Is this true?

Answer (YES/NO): NO